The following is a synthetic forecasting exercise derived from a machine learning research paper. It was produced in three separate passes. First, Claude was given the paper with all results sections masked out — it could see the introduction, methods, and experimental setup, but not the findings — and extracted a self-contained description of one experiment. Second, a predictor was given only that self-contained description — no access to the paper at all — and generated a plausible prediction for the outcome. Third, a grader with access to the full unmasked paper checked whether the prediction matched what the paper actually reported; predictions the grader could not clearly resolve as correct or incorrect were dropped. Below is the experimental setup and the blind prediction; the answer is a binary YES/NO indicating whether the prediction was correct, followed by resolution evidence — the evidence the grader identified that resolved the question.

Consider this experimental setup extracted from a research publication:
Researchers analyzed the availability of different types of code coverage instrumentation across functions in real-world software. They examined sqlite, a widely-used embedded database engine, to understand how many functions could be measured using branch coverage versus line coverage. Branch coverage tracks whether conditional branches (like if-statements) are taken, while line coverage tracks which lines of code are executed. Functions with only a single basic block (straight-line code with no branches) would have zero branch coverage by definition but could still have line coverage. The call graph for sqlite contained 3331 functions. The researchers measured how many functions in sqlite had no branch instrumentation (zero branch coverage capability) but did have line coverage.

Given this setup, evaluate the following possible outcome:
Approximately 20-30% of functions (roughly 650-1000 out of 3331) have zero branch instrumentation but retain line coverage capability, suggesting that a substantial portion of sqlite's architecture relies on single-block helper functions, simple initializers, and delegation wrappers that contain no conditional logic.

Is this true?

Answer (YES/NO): NO